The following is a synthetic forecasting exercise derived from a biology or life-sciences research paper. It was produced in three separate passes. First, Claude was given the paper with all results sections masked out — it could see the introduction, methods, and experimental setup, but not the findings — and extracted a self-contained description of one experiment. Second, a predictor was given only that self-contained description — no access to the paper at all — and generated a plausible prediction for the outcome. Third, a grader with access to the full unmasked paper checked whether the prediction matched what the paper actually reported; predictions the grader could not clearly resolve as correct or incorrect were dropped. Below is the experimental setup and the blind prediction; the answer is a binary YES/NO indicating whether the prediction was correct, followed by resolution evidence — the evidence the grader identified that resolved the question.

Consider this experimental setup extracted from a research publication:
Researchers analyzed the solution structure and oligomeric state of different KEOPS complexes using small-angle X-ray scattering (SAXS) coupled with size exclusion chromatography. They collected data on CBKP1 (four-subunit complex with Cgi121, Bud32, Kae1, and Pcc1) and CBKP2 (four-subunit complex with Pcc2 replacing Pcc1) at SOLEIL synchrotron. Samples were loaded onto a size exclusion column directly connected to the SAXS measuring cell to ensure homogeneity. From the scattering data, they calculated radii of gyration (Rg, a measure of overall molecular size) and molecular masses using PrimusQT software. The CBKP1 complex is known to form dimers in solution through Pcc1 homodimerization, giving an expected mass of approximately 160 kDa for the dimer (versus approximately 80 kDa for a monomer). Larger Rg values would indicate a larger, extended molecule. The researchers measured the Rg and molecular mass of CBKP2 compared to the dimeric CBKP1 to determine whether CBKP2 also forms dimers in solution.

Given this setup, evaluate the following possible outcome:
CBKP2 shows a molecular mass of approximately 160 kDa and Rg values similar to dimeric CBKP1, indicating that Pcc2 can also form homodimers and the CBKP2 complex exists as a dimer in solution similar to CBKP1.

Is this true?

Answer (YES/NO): NO